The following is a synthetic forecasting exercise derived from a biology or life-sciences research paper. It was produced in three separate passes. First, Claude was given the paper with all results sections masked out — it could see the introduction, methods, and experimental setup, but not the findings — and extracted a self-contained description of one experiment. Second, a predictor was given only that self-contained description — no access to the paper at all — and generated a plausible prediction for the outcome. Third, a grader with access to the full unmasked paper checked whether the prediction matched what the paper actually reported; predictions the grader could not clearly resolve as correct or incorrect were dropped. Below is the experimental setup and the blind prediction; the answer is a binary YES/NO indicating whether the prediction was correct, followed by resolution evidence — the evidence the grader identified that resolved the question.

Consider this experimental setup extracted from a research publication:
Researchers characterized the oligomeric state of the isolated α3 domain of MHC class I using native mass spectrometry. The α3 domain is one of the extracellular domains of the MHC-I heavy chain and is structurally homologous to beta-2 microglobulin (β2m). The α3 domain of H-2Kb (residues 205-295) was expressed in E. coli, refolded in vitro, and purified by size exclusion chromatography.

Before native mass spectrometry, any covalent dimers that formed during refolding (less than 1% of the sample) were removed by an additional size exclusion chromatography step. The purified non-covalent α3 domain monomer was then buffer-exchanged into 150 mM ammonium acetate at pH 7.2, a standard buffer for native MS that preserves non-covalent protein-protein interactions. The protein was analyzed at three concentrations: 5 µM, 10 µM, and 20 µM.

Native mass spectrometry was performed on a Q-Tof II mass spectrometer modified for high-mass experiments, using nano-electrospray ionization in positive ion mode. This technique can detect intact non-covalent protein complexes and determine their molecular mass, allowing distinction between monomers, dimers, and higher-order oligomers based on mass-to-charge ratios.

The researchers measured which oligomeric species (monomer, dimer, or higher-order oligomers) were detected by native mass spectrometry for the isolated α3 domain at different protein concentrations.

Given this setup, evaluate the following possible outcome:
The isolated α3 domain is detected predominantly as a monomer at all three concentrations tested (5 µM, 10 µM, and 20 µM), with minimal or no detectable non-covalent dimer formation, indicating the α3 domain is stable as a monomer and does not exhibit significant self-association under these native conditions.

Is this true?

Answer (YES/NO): NO